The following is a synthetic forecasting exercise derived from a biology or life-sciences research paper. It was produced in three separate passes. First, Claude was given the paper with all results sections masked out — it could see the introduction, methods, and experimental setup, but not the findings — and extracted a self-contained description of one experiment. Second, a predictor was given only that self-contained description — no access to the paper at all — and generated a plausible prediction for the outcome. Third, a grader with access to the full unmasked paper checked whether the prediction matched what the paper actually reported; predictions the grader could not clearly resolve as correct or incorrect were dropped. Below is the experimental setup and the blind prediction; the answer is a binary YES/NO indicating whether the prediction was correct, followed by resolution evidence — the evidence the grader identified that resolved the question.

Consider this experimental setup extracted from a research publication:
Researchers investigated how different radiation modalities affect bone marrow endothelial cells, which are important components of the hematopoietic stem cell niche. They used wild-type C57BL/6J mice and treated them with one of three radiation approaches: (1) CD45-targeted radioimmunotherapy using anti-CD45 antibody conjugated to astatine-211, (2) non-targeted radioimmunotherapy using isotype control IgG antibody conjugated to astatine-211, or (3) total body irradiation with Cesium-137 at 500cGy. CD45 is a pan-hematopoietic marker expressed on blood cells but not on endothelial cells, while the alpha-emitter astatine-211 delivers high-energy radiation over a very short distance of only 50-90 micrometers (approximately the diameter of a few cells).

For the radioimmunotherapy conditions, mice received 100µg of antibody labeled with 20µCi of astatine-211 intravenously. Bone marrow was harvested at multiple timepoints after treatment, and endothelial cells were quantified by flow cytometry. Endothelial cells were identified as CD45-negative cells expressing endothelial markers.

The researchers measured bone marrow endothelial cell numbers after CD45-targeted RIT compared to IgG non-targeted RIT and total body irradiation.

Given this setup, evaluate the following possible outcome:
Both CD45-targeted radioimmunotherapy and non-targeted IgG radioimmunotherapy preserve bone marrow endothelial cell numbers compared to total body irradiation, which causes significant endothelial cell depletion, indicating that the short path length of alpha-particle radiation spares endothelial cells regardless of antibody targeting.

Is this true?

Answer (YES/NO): NO